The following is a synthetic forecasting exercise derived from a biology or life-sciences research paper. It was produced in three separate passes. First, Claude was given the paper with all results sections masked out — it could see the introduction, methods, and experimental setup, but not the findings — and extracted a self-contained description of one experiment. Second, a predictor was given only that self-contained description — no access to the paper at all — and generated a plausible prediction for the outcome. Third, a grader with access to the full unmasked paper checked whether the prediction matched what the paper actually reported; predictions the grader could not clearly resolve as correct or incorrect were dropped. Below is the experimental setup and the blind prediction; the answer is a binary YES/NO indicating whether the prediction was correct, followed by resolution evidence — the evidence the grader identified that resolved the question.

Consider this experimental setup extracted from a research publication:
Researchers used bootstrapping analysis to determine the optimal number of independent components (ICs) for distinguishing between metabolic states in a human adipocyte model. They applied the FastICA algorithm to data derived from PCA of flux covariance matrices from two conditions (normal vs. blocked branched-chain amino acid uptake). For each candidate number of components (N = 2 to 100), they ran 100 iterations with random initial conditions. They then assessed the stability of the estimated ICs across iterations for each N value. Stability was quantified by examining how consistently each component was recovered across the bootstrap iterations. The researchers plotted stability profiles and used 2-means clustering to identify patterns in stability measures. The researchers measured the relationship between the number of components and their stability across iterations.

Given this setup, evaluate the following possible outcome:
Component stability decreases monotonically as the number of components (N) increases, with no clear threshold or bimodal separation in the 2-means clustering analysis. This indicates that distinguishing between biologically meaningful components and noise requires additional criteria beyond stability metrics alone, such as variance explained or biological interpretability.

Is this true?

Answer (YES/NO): NO